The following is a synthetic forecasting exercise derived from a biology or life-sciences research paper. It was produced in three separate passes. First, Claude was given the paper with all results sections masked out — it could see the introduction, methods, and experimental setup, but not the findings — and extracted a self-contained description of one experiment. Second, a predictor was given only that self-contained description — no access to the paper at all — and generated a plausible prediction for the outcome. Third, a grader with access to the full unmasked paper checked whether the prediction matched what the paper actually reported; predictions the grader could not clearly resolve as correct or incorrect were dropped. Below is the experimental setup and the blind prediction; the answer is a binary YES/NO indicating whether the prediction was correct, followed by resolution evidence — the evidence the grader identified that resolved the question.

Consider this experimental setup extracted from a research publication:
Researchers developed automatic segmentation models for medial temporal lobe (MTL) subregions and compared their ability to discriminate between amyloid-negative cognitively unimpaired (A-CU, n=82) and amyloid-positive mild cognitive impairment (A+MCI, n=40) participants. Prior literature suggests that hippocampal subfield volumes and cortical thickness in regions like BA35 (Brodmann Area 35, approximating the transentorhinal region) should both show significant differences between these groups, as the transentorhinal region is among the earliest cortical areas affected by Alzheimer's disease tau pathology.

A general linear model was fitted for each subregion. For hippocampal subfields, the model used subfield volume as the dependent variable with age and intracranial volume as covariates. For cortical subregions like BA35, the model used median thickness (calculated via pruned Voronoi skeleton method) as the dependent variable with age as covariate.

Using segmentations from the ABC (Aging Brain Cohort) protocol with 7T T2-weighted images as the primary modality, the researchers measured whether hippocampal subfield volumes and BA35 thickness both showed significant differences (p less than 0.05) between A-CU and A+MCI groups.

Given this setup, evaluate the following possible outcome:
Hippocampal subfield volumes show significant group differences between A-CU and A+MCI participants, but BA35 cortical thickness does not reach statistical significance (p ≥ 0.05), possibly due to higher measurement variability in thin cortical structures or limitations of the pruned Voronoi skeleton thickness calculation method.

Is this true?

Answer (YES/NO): YES